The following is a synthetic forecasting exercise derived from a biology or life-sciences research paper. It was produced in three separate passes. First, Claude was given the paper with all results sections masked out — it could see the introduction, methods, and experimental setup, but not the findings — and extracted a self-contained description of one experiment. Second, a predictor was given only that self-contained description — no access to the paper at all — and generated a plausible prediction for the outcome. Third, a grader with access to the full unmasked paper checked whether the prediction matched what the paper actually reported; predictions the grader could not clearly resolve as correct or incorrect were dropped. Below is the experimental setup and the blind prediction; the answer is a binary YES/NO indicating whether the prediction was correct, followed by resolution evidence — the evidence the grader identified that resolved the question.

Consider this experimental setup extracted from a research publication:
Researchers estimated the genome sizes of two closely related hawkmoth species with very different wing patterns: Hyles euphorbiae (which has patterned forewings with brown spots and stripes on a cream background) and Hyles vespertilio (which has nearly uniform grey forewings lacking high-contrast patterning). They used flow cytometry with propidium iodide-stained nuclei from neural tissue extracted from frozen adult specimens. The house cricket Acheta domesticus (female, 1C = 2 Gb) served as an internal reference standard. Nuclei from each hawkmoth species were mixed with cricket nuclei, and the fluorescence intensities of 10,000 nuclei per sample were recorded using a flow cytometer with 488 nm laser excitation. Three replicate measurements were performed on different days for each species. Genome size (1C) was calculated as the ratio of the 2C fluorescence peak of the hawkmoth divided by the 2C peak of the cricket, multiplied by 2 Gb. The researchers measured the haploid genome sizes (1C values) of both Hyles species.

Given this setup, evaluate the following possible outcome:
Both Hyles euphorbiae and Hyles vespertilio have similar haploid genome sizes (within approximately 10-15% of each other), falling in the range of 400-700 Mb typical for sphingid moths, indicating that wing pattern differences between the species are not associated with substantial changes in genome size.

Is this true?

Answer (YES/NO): NO